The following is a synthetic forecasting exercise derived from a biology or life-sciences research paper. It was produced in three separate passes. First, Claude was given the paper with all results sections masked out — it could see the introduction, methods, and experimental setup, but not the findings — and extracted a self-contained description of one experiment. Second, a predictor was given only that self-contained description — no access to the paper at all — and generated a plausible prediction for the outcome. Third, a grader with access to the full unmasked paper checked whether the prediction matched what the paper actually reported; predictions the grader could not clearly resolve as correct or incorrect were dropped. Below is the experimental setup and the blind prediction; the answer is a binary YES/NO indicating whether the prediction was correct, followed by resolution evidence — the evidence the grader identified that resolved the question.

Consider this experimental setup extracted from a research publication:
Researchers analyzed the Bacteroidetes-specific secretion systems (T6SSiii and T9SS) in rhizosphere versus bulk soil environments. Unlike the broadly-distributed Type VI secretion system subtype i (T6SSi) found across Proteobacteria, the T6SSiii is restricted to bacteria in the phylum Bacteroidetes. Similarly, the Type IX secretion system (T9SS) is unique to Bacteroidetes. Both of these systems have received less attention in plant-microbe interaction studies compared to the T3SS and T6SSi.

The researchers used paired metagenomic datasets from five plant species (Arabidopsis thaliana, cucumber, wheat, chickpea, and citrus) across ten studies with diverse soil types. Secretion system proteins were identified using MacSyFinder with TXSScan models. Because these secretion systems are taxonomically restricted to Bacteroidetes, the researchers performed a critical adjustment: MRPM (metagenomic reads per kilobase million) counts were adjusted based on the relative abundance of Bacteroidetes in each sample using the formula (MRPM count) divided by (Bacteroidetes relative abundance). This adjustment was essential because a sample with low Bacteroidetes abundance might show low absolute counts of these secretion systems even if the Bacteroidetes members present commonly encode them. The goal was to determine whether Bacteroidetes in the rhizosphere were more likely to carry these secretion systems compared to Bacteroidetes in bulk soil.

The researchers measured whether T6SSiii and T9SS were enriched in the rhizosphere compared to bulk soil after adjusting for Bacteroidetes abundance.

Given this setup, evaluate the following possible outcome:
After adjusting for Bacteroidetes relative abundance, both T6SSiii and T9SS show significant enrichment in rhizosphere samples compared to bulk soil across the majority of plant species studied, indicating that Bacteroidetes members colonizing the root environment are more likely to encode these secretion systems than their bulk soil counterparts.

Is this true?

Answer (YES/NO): NO